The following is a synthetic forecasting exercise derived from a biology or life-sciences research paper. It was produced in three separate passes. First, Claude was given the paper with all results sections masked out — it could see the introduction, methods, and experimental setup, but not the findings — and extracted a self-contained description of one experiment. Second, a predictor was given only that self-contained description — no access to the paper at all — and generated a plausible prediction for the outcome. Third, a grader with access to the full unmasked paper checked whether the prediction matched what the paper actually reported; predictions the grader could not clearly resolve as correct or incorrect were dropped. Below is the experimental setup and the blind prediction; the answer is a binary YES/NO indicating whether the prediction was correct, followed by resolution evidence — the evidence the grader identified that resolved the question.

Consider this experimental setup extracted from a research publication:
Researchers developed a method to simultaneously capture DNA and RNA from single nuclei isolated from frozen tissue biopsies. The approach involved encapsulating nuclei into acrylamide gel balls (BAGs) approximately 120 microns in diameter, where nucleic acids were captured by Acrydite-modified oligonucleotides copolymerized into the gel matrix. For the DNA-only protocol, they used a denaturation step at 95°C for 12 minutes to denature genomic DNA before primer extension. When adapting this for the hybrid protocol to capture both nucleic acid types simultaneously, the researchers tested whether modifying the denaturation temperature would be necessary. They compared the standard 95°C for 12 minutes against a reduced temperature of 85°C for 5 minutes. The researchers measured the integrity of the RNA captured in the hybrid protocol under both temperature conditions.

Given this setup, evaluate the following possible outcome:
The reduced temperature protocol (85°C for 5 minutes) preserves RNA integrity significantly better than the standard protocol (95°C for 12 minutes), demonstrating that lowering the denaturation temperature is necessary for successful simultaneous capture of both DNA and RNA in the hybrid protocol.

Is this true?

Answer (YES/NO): YES